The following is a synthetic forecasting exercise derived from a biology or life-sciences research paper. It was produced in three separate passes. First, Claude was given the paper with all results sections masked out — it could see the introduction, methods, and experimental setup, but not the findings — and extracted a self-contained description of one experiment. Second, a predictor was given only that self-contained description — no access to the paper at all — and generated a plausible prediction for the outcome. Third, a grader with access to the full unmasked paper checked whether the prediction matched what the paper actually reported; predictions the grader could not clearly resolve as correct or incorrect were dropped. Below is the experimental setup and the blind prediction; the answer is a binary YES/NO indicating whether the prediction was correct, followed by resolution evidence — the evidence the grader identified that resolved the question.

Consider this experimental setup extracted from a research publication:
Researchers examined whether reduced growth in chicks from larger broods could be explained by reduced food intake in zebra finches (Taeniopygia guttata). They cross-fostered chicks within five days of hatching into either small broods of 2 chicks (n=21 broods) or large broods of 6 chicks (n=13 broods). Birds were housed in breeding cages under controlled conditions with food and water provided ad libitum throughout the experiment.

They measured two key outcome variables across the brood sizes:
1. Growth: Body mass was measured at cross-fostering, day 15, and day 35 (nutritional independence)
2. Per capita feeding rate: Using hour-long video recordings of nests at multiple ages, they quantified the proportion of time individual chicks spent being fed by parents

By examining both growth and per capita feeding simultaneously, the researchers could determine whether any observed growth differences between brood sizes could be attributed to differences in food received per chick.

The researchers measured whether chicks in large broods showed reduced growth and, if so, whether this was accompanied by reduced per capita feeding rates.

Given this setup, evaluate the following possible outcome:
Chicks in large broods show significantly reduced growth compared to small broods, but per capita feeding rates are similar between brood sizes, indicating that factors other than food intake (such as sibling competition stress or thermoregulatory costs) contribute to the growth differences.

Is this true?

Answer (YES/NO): NO